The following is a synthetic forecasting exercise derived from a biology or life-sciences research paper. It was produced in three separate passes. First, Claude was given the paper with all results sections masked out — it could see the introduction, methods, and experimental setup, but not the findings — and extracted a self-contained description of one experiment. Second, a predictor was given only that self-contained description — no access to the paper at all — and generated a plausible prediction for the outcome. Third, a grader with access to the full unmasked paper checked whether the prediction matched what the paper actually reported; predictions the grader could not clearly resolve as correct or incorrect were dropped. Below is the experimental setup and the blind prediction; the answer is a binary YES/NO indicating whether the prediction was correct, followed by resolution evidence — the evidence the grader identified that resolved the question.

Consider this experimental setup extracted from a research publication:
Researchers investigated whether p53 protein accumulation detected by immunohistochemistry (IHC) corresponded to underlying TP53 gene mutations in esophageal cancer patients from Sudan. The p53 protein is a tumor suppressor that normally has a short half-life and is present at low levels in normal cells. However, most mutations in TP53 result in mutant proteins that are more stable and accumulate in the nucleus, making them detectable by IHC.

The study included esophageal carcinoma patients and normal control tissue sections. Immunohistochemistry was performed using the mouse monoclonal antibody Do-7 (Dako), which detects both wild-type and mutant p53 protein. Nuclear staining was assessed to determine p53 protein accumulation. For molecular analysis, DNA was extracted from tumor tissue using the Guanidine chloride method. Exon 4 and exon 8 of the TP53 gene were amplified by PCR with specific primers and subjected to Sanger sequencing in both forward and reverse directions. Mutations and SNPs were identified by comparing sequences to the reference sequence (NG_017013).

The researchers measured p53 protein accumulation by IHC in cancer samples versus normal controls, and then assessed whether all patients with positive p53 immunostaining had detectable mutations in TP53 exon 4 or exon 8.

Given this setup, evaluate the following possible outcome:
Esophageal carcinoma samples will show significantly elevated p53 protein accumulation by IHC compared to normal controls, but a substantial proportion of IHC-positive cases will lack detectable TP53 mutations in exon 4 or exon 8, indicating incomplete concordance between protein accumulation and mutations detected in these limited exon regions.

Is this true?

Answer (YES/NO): YES